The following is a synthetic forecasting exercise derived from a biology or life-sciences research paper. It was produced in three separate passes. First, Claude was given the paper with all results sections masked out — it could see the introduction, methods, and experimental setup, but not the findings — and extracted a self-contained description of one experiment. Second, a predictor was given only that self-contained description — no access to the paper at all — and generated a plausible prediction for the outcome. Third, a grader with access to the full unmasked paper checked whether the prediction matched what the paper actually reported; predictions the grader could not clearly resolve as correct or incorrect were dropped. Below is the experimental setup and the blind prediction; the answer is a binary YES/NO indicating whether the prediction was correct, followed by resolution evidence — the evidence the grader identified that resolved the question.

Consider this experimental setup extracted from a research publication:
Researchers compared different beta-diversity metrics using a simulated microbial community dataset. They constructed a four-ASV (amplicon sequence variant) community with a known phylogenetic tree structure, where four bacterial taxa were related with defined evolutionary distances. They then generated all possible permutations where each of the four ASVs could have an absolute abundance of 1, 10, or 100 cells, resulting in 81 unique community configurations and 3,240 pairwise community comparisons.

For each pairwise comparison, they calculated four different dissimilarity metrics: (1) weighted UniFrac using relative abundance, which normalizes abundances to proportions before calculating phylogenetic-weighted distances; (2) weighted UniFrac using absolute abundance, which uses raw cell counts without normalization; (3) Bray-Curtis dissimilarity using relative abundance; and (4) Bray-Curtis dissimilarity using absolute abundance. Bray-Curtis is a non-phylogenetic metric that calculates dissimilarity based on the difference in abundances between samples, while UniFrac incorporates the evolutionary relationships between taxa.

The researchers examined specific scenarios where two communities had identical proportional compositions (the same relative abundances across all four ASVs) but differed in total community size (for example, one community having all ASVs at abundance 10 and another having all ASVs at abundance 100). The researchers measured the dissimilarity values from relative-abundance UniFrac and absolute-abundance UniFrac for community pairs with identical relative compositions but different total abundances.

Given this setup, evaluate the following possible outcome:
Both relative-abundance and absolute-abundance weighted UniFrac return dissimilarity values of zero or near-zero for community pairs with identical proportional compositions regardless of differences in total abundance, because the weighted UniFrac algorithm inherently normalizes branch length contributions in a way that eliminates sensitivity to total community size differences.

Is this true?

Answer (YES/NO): NO